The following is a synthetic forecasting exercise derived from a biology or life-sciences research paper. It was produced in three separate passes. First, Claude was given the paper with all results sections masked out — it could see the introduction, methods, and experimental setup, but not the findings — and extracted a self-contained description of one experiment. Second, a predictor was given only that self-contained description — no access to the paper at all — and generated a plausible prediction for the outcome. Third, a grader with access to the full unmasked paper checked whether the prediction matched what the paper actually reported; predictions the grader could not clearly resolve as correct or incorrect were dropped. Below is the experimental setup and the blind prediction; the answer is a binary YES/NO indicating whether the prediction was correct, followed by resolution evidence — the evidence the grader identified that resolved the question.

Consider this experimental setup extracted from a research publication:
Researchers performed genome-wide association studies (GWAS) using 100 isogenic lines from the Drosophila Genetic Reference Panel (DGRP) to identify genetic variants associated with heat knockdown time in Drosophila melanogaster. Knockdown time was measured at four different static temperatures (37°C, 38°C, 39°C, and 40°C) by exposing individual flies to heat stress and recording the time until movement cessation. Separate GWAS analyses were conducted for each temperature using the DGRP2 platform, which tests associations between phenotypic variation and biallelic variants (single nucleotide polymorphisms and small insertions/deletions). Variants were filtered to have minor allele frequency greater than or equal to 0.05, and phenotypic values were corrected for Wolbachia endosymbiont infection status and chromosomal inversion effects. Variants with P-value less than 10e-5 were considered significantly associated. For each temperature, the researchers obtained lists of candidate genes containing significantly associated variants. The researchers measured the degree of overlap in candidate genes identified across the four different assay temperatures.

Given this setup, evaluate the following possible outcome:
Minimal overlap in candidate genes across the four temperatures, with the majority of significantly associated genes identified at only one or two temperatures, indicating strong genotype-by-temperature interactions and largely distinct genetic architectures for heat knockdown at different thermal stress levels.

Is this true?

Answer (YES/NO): YES